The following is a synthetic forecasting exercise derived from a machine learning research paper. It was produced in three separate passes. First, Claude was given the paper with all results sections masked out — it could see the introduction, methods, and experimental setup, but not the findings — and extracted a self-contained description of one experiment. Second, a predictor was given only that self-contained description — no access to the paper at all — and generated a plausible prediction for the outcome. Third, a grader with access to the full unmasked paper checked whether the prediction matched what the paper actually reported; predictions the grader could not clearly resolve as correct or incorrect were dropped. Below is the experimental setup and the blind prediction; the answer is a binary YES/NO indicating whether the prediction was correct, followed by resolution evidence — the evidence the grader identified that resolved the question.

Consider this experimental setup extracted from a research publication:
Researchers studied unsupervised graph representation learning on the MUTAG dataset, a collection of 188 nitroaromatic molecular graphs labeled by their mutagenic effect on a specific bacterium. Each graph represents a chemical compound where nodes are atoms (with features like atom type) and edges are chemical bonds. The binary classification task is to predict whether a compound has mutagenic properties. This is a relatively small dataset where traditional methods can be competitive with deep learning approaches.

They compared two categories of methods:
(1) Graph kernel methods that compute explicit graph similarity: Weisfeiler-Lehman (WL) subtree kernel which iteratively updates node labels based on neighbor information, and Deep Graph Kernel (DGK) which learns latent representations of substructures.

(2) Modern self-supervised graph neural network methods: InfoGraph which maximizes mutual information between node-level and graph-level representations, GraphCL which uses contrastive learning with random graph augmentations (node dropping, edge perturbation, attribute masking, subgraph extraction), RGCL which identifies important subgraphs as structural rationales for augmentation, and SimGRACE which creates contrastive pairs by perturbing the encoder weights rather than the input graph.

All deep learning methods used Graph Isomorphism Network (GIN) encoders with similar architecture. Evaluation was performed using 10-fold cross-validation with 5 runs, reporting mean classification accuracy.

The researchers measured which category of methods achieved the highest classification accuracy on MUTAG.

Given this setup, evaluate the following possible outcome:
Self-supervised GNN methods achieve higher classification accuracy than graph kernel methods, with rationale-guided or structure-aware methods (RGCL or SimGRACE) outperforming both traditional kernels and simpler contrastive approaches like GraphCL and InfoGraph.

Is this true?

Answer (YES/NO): NO